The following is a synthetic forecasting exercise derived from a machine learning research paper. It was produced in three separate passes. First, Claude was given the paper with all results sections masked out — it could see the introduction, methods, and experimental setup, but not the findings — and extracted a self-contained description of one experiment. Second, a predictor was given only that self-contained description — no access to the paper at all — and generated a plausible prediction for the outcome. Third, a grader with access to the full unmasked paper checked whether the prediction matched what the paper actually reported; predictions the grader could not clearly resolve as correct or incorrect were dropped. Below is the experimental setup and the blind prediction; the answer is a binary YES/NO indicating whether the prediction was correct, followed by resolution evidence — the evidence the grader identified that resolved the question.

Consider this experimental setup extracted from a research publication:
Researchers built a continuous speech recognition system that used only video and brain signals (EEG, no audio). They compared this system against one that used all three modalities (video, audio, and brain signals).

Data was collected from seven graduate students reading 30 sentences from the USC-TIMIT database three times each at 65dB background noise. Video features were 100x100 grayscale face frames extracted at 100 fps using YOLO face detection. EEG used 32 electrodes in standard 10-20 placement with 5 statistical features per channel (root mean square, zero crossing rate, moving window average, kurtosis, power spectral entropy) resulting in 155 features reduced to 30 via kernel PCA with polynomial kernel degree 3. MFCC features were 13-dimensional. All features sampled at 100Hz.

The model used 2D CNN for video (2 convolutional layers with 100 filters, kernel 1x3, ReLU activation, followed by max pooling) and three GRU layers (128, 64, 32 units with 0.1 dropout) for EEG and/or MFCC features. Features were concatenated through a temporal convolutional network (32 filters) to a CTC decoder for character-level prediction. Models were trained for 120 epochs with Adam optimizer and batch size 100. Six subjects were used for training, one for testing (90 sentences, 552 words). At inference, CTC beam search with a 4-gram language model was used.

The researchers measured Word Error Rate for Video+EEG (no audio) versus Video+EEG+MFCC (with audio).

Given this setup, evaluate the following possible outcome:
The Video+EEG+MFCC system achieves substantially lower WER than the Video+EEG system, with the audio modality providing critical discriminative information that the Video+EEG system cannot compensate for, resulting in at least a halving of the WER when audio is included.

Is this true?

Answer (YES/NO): NO